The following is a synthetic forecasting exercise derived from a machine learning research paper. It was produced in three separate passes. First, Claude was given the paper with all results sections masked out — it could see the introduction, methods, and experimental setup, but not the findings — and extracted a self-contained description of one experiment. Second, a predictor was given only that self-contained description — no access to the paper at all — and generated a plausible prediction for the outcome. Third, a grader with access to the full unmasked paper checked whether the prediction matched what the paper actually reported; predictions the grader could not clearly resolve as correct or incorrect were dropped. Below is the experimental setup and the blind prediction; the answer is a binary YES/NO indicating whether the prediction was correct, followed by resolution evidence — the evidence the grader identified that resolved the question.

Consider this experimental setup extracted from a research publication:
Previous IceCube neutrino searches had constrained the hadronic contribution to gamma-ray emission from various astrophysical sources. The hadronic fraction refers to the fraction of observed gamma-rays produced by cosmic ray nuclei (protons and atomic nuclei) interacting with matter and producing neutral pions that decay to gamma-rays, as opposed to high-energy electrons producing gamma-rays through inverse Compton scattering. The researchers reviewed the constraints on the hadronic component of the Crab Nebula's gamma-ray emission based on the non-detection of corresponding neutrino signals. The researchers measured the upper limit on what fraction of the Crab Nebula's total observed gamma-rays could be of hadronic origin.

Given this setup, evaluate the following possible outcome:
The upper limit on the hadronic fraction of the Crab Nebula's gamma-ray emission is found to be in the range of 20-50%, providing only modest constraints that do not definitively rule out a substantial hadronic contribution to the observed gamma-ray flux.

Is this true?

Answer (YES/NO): NO